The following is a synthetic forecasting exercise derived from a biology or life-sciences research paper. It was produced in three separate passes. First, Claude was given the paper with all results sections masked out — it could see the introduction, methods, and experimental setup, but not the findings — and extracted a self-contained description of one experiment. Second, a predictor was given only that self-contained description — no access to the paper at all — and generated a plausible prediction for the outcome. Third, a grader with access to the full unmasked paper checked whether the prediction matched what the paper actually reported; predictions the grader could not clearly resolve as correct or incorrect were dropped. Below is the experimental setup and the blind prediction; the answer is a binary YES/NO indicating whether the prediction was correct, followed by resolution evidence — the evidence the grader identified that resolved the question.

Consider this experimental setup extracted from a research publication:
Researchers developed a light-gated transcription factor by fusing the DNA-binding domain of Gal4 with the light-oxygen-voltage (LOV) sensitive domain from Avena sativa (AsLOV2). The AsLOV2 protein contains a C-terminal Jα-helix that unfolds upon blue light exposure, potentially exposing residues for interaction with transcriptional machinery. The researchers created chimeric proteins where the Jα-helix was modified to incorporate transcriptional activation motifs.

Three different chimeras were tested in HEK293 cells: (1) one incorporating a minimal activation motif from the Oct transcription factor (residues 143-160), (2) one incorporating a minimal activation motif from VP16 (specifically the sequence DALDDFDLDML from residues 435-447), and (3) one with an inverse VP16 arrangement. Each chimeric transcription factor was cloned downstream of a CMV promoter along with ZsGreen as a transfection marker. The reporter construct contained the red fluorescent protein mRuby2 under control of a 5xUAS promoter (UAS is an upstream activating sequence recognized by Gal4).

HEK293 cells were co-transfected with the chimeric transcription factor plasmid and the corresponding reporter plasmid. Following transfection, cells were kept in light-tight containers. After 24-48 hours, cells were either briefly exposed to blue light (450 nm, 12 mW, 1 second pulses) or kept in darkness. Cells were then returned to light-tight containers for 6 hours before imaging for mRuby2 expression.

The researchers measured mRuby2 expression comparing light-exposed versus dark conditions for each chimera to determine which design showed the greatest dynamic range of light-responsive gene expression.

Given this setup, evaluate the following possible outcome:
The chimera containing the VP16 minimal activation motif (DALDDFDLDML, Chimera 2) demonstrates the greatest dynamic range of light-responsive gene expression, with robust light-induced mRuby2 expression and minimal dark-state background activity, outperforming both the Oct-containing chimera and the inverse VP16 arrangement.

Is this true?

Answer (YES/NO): YES